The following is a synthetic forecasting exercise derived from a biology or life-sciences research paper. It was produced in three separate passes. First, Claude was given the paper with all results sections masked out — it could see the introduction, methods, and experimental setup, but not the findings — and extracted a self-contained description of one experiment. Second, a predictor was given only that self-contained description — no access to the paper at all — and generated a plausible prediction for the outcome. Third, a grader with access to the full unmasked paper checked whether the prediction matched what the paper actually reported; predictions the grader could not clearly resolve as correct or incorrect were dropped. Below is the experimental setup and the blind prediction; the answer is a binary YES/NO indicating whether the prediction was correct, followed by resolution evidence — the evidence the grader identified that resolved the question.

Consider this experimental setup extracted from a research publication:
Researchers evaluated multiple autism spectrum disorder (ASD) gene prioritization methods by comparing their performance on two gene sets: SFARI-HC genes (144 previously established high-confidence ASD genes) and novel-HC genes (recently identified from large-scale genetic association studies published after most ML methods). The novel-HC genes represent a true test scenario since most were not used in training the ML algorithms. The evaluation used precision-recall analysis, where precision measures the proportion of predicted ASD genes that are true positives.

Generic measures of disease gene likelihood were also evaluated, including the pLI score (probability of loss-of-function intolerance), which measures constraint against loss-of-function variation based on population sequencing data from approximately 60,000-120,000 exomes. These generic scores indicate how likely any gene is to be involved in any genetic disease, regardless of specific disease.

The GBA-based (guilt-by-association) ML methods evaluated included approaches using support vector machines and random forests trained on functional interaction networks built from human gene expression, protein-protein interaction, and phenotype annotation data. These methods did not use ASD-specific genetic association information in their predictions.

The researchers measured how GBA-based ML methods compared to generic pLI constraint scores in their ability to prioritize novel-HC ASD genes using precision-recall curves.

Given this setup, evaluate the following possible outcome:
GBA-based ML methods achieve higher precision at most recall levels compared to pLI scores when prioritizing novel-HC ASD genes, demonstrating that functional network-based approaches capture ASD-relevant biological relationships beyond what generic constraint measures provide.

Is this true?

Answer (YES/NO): NO